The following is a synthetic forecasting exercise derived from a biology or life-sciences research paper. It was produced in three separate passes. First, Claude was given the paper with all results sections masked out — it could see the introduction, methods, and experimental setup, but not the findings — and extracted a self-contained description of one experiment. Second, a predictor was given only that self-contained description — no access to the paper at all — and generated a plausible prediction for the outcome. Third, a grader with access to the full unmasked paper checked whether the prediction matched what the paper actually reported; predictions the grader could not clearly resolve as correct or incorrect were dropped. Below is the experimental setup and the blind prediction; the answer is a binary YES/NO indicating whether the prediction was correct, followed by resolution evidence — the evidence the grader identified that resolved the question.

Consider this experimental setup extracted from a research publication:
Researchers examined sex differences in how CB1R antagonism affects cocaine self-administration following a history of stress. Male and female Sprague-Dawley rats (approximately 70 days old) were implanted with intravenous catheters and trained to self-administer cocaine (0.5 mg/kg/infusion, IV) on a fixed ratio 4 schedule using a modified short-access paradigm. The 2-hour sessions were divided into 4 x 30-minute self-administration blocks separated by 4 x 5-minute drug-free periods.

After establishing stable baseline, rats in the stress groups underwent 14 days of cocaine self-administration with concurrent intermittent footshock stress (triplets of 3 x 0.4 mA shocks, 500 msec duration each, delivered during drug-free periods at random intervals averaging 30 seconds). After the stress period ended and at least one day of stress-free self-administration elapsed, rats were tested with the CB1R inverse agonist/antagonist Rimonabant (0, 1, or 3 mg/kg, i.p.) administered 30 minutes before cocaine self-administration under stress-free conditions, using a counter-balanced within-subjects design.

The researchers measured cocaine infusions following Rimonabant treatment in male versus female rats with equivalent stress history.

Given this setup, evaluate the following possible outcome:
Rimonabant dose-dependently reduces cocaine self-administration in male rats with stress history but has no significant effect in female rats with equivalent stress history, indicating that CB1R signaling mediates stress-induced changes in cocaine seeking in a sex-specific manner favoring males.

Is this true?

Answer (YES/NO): NO